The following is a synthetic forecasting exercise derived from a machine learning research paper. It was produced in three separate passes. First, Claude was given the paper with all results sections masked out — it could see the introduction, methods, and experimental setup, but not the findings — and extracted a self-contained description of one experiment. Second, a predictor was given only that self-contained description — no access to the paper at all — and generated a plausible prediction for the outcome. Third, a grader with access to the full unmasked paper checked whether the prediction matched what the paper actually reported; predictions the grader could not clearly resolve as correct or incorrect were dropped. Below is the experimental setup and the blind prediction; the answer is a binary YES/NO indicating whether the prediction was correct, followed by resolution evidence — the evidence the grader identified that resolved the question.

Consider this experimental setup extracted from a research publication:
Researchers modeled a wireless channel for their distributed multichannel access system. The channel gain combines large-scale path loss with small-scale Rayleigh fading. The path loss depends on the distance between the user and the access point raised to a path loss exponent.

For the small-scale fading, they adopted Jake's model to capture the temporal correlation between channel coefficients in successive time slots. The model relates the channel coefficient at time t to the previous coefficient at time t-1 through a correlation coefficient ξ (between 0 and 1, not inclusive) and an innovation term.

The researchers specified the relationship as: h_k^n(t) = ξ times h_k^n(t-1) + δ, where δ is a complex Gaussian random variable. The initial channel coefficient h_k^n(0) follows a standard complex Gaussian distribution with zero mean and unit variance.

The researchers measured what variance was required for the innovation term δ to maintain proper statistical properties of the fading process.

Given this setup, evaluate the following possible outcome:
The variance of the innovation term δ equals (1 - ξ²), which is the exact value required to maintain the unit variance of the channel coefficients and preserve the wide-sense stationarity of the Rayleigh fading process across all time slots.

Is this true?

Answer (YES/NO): YES